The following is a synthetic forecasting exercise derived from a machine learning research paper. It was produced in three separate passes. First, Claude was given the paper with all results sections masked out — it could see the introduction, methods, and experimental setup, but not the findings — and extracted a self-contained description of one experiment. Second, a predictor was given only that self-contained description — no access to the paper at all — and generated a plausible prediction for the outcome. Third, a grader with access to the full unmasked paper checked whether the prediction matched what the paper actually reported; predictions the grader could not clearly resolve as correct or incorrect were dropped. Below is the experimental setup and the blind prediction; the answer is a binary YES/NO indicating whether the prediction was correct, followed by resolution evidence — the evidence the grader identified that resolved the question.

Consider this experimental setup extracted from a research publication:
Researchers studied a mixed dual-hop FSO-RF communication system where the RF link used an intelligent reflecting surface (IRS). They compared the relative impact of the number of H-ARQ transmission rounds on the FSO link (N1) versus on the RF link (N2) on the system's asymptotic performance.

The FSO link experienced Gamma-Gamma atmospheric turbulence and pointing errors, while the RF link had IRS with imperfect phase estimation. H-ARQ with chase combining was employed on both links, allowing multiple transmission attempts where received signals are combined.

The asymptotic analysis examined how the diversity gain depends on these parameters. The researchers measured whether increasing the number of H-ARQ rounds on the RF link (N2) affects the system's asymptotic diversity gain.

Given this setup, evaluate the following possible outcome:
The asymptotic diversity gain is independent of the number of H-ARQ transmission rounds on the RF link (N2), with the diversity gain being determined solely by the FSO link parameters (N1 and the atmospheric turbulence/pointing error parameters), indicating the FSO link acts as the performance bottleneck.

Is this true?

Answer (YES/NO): YES